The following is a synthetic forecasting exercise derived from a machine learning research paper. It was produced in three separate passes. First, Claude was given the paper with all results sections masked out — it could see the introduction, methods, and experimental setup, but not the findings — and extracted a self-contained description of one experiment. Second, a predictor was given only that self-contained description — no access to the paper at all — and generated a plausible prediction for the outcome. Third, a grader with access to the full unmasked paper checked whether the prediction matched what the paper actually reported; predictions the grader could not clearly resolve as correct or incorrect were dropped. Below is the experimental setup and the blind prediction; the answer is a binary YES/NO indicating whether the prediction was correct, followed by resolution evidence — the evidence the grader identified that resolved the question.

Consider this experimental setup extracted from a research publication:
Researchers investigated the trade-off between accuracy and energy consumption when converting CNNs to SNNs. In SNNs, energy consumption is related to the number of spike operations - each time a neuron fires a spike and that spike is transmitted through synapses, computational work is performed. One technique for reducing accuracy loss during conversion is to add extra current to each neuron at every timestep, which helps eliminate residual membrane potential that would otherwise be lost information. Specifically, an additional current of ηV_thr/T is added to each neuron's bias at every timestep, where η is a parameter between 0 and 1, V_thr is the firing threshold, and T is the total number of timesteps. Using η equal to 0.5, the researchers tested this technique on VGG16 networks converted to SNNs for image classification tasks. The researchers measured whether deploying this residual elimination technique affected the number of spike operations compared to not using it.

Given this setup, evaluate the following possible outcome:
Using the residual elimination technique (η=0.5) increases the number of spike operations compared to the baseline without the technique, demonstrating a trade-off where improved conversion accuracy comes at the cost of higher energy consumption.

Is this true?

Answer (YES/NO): YES